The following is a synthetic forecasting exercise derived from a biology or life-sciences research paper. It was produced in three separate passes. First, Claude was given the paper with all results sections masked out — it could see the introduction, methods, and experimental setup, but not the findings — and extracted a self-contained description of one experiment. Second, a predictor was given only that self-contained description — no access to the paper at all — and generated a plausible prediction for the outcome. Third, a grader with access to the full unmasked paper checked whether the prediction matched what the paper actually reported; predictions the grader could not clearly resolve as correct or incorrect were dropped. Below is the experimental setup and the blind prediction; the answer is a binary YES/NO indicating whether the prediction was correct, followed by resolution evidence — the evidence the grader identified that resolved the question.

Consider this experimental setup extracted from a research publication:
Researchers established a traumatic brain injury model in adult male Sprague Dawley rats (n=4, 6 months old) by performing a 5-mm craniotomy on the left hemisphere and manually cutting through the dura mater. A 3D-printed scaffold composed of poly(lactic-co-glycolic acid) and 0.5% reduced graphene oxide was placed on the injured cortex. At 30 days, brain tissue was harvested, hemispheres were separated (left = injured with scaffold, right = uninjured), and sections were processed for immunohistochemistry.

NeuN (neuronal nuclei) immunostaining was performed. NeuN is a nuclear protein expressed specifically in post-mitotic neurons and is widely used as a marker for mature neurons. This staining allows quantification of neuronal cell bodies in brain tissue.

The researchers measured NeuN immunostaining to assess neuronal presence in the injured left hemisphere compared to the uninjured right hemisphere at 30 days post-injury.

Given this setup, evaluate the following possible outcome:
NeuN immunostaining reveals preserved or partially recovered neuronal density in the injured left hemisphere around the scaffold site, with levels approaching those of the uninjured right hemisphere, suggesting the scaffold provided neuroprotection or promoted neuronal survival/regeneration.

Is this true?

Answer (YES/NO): NO